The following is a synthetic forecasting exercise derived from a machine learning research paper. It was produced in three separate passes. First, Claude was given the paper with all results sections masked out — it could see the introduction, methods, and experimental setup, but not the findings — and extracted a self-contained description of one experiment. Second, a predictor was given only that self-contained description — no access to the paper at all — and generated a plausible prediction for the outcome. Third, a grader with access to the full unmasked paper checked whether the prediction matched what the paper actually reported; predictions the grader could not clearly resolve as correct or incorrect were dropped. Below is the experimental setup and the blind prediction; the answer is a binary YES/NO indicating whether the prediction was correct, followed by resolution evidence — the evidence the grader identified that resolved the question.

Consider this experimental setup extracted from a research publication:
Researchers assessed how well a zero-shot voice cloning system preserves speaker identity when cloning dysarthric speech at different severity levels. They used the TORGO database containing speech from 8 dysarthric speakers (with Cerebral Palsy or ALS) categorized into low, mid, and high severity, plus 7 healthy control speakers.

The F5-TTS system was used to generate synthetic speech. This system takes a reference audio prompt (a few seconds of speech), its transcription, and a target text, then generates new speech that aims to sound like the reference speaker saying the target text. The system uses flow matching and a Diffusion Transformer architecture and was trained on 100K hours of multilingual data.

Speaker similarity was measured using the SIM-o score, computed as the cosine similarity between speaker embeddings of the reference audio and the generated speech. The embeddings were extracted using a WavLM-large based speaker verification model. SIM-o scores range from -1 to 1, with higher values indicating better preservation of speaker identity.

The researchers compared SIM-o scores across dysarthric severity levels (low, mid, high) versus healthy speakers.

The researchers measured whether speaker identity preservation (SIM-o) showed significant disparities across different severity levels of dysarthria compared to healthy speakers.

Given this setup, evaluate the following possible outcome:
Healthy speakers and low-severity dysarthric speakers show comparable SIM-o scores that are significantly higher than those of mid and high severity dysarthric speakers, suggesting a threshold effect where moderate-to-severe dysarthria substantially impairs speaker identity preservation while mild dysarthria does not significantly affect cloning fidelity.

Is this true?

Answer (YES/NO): NO